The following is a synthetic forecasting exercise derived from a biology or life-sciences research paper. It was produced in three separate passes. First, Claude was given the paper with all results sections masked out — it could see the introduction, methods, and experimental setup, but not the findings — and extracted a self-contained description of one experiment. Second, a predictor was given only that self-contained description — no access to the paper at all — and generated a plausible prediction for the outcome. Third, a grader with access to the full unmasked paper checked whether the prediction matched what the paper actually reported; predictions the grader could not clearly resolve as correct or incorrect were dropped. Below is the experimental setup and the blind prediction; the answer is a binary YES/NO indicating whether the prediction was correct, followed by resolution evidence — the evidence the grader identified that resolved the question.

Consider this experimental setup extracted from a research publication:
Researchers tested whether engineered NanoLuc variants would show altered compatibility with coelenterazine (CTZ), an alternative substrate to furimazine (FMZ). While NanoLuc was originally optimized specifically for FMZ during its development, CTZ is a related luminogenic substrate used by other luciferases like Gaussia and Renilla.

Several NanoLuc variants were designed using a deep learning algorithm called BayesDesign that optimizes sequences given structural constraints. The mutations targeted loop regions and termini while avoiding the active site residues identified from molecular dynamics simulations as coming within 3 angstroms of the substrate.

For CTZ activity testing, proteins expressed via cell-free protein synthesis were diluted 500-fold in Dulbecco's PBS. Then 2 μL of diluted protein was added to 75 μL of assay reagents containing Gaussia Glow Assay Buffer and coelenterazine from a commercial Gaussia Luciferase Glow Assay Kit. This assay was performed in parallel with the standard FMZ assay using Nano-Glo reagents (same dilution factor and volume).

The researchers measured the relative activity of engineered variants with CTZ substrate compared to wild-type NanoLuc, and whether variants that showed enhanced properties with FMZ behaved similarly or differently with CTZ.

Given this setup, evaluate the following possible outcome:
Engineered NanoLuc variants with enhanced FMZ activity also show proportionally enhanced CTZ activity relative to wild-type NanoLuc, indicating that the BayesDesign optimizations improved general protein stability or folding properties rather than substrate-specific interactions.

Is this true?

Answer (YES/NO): YES